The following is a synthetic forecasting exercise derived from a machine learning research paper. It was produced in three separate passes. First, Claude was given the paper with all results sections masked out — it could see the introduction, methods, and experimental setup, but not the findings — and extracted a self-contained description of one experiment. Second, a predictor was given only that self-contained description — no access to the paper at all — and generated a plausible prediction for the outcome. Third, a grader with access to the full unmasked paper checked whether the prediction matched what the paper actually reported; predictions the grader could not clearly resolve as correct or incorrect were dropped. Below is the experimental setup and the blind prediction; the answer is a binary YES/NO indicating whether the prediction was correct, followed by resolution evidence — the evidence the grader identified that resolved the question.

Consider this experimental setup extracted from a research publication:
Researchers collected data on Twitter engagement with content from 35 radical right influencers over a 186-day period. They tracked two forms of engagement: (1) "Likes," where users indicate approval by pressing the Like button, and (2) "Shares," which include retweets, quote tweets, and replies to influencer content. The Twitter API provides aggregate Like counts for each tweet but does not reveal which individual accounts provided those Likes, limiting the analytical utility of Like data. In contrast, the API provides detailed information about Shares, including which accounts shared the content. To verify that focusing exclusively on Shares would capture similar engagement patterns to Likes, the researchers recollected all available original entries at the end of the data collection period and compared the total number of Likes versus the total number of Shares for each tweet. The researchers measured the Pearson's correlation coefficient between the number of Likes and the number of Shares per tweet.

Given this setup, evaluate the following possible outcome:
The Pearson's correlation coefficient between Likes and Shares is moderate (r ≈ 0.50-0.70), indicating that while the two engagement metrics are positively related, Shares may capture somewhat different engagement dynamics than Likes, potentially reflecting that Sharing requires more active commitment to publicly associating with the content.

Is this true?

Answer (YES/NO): NO